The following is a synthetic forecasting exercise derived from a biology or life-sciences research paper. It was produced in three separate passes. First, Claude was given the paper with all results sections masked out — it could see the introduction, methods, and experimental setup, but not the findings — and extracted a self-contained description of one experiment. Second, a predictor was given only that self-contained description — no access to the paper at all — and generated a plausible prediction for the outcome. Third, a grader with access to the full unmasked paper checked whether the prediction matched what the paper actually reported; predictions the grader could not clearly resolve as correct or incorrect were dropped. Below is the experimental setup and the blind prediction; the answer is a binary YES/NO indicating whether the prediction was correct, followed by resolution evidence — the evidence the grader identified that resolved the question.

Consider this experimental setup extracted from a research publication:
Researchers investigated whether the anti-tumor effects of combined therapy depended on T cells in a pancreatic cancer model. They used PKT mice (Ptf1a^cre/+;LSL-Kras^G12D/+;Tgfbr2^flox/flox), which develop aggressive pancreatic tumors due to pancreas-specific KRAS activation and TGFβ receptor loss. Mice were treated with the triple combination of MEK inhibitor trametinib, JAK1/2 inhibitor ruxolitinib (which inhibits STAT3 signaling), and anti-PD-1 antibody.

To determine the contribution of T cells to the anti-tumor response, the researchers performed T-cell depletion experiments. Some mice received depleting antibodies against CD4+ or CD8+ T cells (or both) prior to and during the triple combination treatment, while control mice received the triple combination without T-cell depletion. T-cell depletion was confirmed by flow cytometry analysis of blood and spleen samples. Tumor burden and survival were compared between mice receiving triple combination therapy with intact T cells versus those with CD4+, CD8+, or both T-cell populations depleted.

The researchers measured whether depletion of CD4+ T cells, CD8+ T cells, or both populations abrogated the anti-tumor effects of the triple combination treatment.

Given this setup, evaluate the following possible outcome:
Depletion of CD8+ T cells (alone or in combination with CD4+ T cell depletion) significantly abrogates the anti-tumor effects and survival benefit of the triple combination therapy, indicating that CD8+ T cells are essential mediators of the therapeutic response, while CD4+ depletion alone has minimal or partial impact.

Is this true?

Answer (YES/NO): NO